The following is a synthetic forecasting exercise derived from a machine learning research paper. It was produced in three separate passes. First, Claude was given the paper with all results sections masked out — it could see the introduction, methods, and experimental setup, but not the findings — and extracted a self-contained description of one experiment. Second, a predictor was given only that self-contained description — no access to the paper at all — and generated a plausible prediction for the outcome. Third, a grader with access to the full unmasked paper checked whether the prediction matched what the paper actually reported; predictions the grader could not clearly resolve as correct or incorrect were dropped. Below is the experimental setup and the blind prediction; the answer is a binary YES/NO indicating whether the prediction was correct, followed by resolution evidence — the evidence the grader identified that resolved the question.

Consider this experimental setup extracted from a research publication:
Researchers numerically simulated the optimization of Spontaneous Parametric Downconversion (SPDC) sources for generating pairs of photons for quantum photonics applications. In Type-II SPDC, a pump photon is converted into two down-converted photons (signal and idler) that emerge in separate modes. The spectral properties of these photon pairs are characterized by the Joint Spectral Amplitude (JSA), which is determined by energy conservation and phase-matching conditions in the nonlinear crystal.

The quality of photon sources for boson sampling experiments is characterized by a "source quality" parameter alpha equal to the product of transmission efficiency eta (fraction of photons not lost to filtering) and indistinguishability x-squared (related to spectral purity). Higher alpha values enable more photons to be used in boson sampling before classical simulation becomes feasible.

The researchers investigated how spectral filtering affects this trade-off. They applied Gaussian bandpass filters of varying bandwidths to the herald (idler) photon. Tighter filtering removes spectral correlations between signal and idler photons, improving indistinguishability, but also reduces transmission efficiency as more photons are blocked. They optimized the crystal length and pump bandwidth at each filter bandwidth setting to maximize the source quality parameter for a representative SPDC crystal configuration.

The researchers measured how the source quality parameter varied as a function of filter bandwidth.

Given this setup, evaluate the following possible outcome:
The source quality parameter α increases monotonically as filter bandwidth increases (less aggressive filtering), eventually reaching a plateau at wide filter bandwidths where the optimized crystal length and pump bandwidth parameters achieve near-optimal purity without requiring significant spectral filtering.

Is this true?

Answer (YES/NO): NO